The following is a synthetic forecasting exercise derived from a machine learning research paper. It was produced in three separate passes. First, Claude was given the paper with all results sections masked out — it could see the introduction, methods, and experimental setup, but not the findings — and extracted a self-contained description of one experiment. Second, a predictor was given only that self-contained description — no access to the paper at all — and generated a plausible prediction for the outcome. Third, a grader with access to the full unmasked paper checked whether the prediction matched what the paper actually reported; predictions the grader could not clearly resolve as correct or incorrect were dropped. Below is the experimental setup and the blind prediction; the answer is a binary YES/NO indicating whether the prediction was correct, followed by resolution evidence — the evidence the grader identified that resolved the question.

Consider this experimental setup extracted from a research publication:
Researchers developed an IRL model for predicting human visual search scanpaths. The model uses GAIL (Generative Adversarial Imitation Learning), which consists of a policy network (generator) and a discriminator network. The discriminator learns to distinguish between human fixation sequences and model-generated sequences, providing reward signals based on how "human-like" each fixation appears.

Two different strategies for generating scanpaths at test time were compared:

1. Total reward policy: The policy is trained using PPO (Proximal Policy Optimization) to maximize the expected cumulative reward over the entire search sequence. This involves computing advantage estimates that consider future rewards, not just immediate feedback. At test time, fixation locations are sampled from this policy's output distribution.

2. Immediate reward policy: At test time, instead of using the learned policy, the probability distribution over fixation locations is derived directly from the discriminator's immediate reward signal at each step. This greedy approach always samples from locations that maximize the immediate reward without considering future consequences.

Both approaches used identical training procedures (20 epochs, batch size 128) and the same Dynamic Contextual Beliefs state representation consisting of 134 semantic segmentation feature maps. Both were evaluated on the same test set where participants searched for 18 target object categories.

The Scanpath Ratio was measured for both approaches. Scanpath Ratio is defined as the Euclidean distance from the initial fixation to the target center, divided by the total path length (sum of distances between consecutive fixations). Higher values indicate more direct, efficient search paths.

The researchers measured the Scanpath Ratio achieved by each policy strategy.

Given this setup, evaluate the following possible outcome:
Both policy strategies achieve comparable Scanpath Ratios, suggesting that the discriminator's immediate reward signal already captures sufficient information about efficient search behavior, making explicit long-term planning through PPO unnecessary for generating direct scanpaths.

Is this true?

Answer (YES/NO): NO